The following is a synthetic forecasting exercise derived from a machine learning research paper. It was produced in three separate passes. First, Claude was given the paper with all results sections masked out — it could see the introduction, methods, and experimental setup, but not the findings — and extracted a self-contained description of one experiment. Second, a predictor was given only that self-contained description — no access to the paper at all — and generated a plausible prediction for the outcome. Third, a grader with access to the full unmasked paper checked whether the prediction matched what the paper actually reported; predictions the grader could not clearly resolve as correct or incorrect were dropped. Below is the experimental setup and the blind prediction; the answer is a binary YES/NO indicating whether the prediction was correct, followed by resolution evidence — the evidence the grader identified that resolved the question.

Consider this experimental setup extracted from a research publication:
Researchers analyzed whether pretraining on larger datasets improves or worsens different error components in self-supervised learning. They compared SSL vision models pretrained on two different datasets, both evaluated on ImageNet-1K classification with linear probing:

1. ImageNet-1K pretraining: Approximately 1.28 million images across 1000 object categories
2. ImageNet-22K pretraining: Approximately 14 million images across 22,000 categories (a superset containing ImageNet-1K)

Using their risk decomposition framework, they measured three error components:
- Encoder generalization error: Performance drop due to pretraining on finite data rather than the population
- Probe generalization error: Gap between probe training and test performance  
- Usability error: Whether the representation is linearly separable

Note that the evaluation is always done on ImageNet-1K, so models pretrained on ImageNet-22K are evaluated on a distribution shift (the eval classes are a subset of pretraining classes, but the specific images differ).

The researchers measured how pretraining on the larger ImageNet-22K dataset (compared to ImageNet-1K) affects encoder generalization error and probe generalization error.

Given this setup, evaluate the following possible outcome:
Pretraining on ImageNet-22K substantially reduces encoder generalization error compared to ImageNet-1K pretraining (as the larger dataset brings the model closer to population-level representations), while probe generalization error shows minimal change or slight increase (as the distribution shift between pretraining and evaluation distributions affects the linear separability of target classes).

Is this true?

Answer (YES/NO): NO